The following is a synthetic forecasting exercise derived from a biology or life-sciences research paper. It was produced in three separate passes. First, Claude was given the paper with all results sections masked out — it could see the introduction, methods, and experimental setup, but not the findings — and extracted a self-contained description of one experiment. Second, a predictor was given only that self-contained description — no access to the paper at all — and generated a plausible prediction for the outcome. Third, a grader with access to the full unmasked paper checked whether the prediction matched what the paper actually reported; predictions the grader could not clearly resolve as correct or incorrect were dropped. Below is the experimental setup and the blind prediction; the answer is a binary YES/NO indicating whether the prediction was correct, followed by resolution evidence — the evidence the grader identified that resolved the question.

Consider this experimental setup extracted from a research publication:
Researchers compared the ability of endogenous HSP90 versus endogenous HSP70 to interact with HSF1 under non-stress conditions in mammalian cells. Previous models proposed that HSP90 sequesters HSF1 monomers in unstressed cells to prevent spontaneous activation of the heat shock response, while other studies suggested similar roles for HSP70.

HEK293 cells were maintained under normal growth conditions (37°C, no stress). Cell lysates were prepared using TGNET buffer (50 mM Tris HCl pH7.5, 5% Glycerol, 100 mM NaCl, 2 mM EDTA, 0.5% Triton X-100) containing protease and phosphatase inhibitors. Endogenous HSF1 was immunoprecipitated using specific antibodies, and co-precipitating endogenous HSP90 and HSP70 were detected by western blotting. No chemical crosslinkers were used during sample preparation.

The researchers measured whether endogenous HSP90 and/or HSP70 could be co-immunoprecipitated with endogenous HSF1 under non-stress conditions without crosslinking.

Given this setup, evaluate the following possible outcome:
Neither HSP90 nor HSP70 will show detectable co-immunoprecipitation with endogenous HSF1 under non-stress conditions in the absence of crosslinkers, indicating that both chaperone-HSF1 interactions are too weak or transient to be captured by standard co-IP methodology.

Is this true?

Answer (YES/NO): NO